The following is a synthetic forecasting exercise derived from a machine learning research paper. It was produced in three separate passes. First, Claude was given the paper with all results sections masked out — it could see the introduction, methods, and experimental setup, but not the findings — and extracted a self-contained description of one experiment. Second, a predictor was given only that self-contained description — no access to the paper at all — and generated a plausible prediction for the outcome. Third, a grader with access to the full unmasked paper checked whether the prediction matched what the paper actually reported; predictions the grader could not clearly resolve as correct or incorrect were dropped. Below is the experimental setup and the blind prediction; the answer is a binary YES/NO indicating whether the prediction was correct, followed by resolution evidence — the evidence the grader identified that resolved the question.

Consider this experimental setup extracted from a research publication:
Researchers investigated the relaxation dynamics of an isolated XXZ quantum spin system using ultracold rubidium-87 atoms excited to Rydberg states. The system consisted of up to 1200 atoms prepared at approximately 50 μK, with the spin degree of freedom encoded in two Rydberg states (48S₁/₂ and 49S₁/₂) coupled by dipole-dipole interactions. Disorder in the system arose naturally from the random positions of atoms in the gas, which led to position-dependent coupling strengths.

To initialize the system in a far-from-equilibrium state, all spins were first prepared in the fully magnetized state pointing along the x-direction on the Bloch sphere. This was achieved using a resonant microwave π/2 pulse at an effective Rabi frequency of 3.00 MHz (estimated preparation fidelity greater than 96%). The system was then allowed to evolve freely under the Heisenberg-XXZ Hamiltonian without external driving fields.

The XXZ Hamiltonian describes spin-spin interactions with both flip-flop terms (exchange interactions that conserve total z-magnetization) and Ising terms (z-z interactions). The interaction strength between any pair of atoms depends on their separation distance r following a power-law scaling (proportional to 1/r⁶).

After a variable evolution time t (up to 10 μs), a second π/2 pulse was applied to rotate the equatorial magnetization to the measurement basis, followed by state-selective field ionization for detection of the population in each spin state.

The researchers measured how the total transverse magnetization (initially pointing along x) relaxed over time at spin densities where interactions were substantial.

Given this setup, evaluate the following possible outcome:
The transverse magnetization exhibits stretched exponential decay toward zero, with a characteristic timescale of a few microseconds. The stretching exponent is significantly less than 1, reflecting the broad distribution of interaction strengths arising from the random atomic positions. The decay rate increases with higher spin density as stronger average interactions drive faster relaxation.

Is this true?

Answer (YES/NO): NO